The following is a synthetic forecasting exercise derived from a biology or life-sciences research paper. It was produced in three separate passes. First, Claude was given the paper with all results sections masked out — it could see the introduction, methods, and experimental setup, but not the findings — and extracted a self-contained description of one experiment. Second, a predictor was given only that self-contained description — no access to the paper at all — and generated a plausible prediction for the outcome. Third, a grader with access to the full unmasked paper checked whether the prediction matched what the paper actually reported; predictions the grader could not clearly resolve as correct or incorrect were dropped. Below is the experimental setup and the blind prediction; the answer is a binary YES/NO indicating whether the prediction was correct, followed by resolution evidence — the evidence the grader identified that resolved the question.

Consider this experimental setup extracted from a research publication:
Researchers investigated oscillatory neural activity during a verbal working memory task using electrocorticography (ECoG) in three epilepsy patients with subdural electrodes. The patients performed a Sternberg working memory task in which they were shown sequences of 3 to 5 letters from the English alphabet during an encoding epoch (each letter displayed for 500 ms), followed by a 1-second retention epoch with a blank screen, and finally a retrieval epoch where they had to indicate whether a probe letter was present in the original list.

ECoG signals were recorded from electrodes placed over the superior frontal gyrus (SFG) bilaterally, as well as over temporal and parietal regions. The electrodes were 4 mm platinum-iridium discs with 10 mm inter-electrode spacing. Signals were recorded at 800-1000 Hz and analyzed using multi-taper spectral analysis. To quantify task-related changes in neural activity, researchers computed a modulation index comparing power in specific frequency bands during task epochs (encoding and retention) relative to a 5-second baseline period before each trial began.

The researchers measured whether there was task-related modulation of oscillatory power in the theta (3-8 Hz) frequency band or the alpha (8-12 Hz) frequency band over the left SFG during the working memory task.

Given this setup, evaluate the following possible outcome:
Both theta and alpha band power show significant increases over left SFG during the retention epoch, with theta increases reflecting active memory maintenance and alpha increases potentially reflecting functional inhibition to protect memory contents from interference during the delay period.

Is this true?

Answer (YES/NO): NO